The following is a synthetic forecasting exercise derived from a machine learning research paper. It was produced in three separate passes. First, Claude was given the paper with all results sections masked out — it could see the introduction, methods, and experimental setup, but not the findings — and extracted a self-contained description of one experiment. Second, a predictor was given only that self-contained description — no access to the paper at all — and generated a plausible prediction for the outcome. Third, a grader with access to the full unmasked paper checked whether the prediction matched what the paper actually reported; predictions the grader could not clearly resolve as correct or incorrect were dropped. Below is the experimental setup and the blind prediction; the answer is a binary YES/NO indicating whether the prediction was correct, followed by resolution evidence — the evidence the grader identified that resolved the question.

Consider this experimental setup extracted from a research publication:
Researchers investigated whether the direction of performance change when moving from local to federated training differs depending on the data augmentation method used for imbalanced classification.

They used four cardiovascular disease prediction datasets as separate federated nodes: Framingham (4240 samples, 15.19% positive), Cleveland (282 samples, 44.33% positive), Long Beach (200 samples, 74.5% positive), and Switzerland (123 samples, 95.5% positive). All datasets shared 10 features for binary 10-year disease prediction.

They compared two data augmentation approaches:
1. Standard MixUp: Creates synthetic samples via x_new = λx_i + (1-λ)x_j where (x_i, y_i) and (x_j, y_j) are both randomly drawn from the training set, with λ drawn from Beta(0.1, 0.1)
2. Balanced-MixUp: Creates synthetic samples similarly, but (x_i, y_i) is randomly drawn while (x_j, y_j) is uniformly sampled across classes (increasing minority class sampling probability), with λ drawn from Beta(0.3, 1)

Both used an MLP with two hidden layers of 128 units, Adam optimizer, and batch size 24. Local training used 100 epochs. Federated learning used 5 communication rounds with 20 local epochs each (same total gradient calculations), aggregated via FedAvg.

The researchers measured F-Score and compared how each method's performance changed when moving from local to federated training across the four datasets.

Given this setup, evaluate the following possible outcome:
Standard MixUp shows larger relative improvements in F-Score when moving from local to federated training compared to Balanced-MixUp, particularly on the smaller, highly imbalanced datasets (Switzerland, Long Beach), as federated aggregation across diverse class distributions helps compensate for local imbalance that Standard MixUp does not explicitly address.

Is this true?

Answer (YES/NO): NO